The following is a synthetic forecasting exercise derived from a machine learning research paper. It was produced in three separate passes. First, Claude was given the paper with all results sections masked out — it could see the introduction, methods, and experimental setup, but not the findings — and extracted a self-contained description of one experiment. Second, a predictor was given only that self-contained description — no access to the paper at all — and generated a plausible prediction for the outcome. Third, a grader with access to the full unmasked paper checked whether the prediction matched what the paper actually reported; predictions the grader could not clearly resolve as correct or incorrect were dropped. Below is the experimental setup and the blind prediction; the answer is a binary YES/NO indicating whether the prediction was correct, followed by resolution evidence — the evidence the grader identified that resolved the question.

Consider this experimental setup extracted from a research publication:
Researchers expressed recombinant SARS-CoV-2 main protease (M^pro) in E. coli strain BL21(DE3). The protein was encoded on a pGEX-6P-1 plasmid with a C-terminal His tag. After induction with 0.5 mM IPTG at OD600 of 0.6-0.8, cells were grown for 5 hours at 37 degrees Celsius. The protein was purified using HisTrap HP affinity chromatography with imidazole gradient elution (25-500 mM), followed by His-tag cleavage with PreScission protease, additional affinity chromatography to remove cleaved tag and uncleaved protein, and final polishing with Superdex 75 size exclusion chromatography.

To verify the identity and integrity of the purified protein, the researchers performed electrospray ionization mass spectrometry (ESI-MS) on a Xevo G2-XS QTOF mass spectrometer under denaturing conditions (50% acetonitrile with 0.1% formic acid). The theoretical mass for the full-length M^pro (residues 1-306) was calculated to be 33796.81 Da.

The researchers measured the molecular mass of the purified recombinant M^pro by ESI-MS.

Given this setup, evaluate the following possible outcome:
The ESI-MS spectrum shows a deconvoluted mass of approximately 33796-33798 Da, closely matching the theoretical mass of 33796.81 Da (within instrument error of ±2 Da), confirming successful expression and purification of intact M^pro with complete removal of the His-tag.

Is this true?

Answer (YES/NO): YES